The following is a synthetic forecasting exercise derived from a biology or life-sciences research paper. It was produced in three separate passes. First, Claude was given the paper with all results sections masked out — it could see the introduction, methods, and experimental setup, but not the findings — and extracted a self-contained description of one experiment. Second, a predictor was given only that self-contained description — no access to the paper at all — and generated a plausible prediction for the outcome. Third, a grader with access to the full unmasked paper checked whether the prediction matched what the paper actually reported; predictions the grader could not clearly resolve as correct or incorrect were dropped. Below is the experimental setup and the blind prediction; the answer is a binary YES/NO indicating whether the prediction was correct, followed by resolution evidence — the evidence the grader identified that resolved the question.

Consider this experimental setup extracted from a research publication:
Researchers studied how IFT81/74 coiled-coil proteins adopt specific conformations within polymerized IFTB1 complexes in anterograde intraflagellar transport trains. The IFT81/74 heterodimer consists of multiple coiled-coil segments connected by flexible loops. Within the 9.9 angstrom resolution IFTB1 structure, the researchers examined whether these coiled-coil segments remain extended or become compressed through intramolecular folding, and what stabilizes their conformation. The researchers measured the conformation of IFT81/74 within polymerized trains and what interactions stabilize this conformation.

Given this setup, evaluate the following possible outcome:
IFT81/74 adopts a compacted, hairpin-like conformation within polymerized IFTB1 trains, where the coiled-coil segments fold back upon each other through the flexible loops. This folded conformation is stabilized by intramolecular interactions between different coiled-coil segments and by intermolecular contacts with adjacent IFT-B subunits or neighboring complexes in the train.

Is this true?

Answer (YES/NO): NO